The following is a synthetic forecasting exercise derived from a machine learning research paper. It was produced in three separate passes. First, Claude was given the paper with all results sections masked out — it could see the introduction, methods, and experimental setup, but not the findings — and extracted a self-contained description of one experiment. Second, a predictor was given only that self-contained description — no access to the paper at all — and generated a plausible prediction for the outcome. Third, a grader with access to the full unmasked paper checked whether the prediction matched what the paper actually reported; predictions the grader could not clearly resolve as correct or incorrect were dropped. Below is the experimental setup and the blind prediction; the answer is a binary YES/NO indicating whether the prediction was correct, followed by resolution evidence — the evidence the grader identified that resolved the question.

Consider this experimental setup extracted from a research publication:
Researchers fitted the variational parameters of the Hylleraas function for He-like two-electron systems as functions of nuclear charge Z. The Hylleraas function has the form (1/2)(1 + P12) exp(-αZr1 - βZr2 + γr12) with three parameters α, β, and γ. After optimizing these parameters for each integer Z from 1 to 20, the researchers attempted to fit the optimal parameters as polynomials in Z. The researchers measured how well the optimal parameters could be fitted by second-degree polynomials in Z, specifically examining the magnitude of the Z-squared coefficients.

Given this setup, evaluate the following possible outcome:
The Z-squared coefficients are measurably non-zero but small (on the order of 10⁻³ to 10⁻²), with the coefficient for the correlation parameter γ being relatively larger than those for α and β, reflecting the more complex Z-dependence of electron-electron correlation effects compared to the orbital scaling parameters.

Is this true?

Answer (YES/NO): NO